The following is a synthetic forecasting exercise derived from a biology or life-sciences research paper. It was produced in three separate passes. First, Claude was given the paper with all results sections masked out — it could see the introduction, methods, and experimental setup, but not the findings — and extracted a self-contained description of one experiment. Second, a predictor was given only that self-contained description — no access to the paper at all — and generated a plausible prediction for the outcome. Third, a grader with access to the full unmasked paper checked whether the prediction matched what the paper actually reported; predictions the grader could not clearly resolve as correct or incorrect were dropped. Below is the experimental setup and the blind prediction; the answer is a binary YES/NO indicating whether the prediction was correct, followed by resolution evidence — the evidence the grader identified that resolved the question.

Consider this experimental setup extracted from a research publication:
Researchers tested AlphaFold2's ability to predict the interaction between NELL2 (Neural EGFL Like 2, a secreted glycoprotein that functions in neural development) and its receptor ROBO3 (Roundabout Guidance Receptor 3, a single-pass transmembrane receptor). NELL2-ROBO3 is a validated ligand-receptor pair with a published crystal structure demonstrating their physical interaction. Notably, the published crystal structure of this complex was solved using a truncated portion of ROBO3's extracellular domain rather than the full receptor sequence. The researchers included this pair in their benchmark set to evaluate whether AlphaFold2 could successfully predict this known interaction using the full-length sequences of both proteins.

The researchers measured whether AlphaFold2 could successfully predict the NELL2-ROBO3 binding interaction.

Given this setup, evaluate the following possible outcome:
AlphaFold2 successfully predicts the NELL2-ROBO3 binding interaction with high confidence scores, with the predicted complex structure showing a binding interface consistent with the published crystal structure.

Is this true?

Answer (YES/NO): NO